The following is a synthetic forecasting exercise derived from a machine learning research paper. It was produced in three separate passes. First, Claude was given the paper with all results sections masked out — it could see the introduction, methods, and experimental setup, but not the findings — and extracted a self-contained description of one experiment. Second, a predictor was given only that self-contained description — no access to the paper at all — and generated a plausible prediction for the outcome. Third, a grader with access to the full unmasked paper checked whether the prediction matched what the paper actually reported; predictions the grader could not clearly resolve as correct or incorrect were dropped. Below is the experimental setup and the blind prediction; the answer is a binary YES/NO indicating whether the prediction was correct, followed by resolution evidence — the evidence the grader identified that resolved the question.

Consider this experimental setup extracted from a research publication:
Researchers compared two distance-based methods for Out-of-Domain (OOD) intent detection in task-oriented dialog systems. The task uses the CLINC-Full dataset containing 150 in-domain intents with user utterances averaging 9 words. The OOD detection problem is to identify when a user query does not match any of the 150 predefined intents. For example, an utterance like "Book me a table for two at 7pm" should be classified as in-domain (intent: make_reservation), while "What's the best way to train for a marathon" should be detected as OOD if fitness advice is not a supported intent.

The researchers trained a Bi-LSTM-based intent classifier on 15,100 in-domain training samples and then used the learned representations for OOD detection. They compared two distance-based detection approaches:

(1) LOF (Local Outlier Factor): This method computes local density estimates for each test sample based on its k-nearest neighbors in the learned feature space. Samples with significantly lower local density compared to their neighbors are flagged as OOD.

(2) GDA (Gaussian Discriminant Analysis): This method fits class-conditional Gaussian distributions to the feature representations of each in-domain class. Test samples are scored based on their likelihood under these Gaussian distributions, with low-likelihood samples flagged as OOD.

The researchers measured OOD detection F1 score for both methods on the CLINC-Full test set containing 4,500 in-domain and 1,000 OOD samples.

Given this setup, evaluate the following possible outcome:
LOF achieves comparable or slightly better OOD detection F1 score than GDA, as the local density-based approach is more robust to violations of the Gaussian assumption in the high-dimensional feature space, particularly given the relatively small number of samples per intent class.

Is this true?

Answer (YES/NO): NO